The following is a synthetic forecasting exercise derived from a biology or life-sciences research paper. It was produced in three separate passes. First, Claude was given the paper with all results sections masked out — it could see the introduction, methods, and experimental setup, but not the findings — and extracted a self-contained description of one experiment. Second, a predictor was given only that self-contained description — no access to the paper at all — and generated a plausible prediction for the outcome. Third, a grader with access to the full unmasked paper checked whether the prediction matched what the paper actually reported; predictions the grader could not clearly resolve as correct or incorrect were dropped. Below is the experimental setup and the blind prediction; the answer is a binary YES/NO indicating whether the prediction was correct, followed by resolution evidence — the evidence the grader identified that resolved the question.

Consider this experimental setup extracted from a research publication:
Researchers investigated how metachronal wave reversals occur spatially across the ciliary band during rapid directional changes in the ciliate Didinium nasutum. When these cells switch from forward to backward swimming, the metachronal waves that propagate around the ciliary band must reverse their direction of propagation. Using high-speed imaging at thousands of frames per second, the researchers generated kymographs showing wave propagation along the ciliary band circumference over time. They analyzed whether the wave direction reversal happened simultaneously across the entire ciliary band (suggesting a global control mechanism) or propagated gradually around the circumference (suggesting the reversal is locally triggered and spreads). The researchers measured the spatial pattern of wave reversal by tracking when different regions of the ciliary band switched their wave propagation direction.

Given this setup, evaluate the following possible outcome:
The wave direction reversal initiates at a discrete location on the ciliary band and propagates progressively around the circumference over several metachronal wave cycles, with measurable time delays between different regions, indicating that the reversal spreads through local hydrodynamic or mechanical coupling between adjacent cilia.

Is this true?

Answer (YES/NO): YES